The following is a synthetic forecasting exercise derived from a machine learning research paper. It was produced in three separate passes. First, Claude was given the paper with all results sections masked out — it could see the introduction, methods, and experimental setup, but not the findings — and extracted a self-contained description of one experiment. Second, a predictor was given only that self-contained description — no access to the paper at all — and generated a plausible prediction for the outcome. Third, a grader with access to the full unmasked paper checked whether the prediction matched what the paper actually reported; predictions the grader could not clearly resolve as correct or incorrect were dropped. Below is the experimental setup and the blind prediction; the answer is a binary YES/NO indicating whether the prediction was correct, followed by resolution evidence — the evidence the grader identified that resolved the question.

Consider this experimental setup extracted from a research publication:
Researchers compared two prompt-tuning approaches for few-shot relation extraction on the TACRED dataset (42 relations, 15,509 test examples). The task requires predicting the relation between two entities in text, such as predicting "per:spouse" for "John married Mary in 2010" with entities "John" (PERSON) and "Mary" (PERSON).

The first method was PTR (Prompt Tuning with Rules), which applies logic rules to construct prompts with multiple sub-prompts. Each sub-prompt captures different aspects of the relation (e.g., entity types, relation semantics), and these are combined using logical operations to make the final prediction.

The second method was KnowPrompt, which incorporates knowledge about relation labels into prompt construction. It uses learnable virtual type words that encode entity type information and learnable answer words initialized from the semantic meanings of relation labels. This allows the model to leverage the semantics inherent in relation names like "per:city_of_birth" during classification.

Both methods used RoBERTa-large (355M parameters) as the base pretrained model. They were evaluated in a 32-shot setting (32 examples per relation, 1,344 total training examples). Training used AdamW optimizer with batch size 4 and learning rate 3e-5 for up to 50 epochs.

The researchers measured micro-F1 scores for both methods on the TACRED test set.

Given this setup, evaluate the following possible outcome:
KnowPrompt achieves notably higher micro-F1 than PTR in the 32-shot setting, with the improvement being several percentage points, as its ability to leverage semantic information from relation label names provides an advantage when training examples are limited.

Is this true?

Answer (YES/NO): YES